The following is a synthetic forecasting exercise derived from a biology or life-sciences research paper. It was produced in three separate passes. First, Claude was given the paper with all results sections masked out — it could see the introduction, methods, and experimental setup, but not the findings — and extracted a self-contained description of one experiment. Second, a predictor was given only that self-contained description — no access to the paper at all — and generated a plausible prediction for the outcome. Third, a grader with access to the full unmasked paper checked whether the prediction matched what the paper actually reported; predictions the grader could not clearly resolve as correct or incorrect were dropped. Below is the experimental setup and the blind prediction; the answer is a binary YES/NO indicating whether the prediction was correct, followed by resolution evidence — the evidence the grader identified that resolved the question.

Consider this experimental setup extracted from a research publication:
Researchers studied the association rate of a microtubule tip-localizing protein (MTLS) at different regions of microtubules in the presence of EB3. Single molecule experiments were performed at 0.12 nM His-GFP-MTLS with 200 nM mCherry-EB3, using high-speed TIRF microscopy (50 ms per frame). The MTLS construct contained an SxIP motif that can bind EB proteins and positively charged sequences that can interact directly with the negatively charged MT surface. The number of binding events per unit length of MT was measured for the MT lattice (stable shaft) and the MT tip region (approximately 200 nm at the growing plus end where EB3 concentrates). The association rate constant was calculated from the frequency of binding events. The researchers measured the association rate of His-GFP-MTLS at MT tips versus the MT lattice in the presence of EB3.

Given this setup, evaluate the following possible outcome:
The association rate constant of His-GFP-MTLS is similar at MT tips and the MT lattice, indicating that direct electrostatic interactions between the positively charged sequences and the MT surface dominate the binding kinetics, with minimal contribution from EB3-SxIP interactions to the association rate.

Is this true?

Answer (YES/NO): NO